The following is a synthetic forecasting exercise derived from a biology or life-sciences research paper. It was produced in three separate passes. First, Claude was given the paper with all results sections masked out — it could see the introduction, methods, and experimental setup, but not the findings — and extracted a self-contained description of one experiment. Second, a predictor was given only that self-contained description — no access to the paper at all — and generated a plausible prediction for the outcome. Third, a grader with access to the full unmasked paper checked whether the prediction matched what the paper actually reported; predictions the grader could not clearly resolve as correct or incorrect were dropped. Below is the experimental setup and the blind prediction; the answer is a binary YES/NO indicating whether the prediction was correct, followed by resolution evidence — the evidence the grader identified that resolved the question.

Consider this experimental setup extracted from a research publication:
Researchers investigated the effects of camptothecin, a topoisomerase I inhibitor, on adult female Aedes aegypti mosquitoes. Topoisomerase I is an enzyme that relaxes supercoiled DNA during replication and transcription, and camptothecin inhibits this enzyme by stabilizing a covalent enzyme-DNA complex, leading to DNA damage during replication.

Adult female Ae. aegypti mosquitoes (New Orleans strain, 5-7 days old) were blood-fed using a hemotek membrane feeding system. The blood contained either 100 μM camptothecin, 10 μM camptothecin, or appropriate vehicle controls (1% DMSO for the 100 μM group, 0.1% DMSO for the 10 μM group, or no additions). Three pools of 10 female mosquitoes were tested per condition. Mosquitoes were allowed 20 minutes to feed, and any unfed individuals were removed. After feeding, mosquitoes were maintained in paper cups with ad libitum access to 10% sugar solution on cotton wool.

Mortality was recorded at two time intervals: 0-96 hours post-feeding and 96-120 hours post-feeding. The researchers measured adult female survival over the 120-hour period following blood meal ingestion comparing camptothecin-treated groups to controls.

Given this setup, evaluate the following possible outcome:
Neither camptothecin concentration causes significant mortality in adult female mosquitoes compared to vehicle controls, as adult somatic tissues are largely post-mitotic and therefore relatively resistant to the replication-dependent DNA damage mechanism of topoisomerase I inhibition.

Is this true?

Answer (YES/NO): NO